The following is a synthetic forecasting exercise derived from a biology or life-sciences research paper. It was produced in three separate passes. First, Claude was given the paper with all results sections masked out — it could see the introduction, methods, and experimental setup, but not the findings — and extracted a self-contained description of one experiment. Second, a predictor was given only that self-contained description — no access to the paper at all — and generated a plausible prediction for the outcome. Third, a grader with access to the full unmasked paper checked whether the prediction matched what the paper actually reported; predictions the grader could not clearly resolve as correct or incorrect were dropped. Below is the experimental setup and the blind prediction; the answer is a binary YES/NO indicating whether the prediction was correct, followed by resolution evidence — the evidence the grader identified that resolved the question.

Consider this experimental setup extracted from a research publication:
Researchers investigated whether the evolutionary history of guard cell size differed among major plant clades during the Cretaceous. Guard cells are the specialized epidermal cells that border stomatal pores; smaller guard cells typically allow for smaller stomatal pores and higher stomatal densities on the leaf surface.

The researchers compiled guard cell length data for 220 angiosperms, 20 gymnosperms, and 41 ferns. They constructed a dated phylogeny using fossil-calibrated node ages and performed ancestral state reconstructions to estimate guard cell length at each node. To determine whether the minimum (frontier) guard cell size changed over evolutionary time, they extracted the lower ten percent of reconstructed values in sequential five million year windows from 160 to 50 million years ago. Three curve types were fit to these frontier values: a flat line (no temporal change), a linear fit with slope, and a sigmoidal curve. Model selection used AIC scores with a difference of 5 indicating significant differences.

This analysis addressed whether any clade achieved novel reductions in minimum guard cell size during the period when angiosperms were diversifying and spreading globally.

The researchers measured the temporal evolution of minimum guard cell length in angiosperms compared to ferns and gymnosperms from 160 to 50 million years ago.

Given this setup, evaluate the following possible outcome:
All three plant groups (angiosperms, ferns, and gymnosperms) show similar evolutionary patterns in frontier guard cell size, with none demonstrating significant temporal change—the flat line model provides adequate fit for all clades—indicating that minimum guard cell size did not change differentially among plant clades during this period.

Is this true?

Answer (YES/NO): NO